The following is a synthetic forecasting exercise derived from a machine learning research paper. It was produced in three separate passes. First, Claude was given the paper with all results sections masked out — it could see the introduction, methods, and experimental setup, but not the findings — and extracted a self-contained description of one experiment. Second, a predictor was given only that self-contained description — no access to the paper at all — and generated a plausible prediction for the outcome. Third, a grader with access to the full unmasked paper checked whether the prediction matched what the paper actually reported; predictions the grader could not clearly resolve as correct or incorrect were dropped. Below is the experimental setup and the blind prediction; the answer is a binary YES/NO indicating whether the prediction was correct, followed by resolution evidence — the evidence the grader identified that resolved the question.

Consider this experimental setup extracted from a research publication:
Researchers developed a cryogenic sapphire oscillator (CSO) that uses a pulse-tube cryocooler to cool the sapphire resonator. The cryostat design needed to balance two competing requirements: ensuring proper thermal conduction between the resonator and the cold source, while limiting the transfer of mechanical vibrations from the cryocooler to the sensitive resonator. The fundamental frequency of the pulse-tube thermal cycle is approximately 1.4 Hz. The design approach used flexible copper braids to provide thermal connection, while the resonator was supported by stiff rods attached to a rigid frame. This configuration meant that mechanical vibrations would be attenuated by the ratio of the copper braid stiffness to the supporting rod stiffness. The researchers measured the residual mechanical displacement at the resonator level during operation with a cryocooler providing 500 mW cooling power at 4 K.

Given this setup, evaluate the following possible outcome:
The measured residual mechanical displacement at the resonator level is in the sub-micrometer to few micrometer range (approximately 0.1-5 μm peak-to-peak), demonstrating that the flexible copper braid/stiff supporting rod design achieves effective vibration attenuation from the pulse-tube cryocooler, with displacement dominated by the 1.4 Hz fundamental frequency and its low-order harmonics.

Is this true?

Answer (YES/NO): NO